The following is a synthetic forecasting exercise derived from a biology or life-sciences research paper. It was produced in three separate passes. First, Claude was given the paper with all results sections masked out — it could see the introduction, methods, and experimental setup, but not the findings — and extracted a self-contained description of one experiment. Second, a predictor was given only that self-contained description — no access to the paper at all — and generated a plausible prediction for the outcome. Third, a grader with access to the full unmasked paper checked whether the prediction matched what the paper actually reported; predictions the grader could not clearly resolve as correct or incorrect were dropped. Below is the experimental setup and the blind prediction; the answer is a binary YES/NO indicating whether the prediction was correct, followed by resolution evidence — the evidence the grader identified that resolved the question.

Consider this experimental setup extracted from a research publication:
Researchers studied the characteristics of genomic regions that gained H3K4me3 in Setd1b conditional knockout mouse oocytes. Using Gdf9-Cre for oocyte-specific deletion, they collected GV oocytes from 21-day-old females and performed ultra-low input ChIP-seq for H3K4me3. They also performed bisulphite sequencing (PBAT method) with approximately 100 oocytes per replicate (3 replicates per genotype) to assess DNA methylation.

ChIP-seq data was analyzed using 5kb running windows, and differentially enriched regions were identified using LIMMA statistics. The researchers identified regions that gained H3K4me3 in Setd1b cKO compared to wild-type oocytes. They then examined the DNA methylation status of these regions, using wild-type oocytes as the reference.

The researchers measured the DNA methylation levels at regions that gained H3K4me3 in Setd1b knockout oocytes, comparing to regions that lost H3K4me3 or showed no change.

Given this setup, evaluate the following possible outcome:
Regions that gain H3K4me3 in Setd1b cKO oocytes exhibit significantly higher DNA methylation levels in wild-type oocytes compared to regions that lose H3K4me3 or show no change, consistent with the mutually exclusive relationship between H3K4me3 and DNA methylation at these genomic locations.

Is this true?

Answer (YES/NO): YES